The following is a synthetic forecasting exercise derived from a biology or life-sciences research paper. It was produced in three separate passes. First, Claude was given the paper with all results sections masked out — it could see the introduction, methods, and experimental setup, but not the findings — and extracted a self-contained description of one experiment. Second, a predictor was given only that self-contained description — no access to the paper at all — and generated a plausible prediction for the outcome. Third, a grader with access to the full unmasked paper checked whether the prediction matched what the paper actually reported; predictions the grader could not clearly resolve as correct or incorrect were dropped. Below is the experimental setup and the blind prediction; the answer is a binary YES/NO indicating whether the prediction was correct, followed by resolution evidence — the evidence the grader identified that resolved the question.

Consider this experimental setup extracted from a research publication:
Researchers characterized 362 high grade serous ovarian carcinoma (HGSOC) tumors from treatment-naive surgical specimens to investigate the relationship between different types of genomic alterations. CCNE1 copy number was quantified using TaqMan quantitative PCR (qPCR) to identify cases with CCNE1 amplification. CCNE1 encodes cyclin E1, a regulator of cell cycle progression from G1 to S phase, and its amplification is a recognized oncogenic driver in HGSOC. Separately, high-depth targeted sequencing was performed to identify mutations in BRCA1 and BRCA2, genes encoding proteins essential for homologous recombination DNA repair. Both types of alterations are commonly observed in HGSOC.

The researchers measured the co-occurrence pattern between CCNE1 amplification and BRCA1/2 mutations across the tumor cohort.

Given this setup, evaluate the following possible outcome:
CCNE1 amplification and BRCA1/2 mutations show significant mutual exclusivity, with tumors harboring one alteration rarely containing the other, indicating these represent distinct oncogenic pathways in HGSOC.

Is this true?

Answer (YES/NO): YES